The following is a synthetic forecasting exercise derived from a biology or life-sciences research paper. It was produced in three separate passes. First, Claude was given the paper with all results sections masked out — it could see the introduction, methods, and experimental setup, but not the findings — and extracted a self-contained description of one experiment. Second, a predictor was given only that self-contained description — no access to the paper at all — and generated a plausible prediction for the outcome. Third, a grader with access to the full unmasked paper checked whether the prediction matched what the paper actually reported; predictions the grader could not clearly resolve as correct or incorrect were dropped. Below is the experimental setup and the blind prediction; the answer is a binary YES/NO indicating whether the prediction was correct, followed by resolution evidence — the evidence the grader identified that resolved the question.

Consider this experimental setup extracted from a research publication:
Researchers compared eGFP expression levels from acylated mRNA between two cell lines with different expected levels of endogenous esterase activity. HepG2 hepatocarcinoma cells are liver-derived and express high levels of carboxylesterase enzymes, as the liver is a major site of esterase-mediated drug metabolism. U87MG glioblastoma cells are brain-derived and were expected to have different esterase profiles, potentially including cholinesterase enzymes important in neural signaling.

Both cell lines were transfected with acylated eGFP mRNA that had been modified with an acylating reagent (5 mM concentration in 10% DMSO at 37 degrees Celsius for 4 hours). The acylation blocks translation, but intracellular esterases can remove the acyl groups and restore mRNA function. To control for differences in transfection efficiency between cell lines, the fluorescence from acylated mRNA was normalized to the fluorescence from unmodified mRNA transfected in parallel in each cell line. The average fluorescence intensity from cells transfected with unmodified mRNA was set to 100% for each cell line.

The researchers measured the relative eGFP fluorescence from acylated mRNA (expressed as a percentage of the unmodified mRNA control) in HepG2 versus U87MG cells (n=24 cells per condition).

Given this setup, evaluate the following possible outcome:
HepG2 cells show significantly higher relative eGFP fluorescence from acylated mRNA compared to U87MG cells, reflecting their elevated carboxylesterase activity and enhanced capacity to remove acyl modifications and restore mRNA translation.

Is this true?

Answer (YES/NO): NO